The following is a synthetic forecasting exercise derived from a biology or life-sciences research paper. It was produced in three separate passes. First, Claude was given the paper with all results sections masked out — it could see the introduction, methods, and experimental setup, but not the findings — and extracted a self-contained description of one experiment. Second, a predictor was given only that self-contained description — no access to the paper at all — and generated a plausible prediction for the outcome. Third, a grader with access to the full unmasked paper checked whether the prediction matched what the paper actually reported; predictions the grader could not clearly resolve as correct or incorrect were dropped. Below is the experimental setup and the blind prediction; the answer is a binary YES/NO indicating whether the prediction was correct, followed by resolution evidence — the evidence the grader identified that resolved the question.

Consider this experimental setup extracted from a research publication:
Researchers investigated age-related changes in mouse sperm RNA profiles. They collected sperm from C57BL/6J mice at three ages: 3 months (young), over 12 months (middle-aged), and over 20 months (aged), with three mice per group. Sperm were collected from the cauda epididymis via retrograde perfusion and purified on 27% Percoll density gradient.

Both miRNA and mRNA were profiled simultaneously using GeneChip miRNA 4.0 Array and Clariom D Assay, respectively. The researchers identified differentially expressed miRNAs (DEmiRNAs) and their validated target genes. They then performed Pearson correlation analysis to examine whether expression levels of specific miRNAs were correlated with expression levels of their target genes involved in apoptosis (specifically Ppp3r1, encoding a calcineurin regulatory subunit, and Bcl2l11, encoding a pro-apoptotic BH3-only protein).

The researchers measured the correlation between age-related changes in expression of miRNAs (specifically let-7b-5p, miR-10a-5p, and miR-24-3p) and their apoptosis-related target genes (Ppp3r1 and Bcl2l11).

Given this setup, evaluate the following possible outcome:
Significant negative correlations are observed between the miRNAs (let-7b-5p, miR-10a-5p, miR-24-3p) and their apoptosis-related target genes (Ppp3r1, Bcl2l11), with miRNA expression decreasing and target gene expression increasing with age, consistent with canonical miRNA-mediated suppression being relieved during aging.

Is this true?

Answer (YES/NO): NO